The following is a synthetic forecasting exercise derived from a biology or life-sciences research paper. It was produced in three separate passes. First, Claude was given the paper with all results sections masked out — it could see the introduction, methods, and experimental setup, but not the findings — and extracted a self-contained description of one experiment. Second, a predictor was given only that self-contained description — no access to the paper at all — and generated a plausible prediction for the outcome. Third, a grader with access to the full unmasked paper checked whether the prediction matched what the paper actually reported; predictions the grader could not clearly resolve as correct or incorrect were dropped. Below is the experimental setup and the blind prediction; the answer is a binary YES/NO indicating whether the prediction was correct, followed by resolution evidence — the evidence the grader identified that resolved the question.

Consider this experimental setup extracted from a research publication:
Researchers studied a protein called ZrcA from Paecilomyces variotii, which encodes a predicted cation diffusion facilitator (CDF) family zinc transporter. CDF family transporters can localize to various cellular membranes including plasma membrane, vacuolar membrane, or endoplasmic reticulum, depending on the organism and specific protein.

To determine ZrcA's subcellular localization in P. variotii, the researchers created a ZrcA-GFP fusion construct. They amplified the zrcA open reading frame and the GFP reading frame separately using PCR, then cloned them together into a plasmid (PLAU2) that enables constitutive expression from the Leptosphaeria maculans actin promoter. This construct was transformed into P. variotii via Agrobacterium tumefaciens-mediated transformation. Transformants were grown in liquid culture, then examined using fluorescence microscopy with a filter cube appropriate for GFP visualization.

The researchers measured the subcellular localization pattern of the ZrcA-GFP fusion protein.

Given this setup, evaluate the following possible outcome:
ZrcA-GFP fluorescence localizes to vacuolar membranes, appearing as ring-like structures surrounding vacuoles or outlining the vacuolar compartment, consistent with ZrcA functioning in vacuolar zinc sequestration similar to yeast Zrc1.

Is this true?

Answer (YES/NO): NO